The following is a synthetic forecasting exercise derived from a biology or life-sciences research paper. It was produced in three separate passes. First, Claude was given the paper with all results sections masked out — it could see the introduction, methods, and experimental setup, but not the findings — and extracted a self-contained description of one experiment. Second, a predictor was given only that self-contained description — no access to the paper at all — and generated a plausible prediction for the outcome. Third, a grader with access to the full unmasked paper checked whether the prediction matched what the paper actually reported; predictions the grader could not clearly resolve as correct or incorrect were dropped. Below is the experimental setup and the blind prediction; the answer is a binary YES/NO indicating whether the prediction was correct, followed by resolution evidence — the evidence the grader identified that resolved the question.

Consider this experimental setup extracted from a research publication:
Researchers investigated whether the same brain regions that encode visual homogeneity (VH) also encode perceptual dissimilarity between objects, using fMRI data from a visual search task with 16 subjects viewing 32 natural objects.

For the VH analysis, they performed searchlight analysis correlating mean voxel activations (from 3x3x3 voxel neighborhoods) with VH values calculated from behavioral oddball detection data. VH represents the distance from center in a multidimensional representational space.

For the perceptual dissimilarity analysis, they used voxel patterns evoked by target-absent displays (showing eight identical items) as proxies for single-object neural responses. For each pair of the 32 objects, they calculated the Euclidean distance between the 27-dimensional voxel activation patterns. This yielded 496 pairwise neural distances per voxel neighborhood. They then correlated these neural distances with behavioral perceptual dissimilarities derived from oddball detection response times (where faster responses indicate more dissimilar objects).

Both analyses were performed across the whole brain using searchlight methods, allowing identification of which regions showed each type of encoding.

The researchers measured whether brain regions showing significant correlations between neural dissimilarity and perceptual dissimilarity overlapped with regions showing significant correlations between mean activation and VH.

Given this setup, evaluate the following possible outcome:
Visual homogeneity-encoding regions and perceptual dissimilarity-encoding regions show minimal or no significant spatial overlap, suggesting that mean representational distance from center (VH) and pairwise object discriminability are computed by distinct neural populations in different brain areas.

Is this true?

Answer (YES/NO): YES